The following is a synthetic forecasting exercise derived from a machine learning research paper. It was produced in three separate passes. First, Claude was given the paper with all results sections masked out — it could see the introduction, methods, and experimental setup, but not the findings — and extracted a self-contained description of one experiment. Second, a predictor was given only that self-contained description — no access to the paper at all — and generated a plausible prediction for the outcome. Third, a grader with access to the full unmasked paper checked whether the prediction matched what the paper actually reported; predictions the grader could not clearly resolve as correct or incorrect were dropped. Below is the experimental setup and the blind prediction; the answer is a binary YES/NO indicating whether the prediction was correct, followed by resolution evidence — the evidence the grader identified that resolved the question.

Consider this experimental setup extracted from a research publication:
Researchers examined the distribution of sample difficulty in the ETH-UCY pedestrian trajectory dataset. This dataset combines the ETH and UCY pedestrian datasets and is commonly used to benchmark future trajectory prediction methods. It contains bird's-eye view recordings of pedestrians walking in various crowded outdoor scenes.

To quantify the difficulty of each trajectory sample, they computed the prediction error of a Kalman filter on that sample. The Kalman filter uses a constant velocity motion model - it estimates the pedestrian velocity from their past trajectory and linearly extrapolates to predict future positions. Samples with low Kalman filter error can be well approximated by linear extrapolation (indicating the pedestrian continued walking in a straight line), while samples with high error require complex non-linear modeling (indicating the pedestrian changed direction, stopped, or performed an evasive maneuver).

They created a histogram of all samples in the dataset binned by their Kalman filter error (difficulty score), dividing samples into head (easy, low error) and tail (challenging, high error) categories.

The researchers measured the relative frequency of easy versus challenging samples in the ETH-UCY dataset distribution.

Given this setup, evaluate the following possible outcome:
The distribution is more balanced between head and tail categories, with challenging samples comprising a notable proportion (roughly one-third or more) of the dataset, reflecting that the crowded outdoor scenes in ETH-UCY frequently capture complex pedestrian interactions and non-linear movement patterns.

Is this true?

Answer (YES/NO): NO